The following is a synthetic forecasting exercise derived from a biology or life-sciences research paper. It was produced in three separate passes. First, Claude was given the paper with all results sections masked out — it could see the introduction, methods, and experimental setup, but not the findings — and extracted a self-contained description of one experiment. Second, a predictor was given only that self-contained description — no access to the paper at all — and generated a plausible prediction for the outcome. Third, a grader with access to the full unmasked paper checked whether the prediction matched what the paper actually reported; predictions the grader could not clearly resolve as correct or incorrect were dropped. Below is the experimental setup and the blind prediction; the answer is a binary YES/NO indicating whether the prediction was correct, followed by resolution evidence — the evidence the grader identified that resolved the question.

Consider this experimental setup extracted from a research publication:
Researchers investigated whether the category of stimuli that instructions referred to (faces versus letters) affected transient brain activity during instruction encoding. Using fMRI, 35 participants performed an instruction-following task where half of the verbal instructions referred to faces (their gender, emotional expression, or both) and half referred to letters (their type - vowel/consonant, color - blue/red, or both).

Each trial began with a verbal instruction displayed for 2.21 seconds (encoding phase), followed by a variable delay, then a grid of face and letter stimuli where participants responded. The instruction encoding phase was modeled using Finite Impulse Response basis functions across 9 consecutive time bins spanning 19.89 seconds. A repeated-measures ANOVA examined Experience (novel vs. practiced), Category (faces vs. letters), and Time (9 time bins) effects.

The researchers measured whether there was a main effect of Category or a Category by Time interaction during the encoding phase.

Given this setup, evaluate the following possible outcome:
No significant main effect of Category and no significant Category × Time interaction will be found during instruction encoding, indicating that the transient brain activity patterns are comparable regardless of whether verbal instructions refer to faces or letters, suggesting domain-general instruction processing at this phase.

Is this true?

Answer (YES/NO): YES